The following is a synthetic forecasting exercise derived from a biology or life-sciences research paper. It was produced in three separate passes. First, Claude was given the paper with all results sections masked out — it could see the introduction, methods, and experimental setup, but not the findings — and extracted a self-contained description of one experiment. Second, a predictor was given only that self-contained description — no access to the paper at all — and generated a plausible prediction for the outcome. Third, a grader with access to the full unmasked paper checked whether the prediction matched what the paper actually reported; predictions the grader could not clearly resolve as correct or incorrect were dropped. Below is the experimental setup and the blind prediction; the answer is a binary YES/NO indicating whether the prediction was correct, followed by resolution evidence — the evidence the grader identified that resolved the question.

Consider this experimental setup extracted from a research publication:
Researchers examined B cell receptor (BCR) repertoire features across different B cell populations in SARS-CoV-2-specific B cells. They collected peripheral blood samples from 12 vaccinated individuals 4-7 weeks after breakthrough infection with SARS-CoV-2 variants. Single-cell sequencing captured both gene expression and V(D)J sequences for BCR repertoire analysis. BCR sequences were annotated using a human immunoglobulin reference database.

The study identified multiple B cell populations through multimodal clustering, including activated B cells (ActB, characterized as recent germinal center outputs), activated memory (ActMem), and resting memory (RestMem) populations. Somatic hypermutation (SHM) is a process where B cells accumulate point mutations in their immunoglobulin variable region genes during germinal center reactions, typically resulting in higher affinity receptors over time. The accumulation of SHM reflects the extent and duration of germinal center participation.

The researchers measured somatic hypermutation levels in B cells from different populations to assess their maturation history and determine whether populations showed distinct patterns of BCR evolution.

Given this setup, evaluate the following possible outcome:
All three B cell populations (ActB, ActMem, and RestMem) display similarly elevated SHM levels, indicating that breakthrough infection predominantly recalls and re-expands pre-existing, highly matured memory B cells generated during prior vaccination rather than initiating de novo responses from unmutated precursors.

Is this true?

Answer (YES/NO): NO